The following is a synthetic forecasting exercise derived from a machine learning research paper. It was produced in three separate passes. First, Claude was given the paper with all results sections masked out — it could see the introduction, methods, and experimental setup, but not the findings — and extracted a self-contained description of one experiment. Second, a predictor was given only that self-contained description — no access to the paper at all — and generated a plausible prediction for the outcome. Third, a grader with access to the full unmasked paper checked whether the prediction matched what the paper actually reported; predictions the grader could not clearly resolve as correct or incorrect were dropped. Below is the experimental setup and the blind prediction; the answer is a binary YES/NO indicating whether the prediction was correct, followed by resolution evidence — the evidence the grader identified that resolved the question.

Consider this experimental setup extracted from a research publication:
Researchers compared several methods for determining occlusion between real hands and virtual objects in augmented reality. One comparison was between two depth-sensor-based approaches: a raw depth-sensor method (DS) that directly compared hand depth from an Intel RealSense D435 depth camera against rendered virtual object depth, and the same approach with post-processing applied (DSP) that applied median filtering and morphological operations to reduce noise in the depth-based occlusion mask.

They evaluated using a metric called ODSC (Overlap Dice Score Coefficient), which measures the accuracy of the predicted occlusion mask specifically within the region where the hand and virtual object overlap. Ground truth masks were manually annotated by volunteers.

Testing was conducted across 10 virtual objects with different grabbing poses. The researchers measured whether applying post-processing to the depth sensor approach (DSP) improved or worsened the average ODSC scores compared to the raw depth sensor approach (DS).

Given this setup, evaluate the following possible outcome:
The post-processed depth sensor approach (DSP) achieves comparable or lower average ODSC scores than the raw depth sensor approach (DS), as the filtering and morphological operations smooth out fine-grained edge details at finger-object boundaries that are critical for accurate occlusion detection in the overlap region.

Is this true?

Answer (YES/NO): YES